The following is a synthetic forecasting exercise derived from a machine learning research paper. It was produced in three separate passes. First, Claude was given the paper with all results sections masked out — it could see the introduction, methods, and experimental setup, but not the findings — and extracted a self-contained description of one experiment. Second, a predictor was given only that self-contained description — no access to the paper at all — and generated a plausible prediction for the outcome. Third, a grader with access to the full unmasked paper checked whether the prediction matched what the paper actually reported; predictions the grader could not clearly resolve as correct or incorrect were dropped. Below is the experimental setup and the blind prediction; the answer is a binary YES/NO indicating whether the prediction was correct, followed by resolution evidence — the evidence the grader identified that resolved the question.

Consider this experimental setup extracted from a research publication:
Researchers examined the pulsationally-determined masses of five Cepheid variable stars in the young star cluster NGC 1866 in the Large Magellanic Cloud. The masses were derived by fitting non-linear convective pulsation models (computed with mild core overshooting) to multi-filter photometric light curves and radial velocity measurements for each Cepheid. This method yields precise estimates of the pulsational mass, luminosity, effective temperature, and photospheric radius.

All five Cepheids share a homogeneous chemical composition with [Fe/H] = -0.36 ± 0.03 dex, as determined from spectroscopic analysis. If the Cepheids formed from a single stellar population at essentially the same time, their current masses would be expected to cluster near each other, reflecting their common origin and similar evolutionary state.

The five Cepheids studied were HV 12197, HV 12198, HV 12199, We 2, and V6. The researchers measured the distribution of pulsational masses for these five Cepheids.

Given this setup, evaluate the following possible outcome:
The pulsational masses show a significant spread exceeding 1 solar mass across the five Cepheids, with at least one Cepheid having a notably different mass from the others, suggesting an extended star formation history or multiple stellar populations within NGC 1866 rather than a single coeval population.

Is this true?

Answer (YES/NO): YES